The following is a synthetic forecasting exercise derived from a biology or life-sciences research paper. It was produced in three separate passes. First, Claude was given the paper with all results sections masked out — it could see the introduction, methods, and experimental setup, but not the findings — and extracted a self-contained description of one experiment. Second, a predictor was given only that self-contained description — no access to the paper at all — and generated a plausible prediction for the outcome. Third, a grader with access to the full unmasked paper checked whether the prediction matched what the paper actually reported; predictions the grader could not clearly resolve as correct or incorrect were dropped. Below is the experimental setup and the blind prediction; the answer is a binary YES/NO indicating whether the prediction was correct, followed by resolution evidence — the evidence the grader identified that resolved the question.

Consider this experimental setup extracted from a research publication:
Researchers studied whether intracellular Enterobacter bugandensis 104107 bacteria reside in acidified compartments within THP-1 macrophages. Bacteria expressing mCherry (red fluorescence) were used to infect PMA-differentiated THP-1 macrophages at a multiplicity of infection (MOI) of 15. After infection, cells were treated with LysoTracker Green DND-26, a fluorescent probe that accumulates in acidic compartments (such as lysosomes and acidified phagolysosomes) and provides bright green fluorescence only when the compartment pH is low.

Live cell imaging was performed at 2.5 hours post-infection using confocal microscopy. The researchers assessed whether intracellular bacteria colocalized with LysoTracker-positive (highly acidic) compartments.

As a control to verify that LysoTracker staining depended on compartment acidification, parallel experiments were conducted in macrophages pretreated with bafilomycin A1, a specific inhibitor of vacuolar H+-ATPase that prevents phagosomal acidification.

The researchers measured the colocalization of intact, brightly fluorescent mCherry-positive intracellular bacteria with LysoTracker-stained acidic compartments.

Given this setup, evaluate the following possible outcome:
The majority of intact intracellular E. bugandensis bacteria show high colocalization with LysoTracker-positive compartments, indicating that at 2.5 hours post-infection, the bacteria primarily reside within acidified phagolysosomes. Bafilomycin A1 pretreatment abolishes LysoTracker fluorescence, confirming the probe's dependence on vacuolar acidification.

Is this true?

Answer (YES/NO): NO